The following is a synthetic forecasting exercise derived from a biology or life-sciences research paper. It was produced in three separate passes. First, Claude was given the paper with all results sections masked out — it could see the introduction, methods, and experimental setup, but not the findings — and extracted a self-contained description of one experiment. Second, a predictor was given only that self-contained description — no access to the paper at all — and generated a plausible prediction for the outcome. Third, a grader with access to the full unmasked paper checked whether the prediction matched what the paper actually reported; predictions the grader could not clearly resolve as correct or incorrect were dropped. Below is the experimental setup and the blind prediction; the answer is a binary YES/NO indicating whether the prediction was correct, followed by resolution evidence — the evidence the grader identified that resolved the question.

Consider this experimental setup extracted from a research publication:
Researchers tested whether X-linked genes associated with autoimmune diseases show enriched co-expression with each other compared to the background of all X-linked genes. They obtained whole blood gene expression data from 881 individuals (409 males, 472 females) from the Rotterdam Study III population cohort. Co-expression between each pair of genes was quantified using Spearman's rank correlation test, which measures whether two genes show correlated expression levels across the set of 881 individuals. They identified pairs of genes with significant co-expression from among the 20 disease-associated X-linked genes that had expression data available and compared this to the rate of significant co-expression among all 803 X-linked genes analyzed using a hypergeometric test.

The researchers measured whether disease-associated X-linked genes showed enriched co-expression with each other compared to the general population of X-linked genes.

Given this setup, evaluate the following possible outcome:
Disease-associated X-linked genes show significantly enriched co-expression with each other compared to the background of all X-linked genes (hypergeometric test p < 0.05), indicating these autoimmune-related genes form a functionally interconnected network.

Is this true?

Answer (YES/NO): YES